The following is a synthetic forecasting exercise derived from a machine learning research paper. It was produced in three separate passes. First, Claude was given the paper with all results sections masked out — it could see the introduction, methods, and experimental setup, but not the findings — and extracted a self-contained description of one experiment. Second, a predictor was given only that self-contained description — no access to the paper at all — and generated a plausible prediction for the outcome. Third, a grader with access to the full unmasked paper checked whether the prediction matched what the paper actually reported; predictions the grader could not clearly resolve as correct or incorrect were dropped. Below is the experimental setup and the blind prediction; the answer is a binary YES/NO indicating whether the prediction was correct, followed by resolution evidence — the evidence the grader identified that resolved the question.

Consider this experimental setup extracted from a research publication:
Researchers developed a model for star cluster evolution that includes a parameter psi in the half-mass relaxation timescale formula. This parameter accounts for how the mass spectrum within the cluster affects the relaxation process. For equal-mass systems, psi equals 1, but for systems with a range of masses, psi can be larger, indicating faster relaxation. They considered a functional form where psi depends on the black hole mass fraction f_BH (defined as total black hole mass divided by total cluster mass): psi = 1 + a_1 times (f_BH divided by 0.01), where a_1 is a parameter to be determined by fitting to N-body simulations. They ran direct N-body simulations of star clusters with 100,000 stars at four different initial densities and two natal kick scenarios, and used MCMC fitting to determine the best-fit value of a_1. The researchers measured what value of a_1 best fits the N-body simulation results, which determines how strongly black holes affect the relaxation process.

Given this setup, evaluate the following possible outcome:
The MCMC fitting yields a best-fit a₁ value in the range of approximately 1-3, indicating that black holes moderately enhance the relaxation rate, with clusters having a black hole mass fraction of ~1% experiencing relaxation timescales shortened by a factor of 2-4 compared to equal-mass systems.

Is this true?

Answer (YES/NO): YES